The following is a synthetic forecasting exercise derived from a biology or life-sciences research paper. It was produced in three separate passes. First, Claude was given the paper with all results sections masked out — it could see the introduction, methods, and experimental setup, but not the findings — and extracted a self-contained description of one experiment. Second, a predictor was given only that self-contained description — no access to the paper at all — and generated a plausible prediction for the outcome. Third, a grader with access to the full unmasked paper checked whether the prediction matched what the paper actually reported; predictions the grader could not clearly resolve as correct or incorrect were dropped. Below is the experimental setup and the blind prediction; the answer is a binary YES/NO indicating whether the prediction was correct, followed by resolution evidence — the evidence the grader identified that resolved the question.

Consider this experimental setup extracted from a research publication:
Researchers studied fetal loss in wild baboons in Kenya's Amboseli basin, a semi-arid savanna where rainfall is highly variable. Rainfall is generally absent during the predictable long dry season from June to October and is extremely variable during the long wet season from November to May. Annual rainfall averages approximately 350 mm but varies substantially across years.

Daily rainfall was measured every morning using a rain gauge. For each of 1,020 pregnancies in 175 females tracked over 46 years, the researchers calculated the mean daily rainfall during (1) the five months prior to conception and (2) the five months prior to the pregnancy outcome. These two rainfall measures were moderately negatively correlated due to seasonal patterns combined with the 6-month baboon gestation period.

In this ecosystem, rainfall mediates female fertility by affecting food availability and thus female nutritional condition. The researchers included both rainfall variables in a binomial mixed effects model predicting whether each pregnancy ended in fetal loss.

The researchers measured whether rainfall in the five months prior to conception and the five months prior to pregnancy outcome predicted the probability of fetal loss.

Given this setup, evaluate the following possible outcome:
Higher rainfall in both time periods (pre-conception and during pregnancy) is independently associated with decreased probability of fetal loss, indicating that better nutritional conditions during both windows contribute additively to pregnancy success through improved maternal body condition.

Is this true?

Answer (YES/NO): NO